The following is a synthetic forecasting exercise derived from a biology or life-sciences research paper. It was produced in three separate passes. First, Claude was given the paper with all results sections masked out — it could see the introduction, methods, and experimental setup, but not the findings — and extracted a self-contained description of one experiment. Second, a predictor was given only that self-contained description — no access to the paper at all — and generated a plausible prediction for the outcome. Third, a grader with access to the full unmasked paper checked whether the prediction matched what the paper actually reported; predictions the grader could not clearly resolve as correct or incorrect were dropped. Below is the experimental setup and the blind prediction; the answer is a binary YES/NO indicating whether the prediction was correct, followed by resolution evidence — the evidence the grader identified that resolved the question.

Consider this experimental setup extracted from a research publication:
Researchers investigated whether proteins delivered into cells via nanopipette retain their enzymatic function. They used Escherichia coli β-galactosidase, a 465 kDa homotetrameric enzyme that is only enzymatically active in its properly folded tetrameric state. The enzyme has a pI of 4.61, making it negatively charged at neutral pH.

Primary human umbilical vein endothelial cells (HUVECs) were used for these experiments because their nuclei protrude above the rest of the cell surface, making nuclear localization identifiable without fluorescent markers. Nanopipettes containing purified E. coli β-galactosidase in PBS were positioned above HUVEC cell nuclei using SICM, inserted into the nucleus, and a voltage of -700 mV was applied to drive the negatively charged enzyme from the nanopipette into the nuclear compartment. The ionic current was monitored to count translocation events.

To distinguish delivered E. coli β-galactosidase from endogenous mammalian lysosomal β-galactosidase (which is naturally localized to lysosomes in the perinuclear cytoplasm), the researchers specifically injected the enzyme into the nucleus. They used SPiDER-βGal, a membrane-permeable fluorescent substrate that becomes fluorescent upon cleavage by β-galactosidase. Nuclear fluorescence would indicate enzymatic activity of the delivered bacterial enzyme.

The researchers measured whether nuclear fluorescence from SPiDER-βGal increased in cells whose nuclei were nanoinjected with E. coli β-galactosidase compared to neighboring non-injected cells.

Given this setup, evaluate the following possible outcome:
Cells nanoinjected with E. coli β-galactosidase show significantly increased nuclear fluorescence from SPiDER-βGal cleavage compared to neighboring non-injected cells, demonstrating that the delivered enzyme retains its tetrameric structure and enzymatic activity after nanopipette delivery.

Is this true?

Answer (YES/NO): YES